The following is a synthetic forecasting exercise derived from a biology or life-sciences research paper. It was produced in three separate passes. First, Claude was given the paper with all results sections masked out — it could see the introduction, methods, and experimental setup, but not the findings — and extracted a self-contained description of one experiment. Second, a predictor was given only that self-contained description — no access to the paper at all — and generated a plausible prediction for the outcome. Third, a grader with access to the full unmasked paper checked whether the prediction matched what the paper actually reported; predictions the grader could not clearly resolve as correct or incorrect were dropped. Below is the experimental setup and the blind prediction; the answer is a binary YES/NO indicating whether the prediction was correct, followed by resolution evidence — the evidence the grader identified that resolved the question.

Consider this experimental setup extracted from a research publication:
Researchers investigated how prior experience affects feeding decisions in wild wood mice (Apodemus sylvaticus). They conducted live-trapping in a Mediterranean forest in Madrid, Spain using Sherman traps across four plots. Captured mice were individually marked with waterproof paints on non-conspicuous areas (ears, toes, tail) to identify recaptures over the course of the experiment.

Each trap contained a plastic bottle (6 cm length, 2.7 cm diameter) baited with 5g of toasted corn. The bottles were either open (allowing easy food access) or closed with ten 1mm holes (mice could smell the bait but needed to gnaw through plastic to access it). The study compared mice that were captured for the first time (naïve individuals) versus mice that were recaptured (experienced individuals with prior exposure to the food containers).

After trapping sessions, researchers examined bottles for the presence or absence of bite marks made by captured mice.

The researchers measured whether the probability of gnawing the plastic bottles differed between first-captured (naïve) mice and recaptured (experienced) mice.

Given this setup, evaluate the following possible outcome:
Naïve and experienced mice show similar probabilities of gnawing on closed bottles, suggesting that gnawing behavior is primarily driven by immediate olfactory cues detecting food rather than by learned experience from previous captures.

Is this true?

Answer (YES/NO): NO